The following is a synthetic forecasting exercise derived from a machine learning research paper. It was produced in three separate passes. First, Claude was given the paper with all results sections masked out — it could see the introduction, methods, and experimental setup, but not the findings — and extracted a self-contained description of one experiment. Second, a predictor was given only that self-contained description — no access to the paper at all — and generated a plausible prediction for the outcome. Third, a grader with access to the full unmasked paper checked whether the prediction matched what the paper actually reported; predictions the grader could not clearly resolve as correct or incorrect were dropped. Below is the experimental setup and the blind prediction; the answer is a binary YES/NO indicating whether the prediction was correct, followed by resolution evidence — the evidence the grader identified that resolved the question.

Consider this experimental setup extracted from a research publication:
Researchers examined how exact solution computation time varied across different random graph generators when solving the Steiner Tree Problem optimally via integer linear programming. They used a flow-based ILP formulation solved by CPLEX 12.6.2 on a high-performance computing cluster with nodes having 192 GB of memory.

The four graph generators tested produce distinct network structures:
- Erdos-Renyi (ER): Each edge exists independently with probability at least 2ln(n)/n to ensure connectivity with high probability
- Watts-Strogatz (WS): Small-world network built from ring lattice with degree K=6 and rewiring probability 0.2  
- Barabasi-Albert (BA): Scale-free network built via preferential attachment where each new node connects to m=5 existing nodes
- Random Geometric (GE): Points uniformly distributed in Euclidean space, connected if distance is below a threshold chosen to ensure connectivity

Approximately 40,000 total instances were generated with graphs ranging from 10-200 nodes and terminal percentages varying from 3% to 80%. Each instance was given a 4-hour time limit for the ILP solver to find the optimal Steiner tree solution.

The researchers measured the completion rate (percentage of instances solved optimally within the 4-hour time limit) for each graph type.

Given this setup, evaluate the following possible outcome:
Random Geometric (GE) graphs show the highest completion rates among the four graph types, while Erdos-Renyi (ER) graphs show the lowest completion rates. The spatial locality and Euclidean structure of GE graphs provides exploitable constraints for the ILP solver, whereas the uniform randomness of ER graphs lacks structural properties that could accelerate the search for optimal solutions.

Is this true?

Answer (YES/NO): NO